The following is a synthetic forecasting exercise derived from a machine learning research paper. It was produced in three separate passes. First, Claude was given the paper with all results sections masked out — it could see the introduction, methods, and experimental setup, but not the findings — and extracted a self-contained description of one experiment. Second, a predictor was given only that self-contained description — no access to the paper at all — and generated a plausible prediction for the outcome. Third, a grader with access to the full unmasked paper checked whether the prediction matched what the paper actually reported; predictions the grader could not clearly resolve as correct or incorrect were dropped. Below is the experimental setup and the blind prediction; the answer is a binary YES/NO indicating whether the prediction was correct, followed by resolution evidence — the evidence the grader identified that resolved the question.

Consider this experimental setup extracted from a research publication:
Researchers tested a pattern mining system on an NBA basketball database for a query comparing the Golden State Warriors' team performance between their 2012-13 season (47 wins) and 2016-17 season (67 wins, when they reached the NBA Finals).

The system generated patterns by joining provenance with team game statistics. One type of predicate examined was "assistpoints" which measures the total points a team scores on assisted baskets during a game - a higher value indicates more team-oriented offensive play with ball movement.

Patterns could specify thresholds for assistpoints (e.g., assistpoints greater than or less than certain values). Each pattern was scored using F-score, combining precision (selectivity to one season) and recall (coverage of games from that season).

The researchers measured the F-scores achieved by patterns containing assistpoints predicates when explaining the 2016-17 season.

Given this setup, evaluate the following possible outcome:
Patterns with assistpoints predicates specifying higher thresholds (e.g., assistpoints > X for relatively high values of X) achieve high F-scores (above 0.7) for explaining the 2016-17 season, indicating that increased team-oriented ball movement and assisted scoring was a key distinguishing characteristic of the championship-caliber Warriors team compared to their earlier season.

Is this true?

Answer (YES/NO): YES